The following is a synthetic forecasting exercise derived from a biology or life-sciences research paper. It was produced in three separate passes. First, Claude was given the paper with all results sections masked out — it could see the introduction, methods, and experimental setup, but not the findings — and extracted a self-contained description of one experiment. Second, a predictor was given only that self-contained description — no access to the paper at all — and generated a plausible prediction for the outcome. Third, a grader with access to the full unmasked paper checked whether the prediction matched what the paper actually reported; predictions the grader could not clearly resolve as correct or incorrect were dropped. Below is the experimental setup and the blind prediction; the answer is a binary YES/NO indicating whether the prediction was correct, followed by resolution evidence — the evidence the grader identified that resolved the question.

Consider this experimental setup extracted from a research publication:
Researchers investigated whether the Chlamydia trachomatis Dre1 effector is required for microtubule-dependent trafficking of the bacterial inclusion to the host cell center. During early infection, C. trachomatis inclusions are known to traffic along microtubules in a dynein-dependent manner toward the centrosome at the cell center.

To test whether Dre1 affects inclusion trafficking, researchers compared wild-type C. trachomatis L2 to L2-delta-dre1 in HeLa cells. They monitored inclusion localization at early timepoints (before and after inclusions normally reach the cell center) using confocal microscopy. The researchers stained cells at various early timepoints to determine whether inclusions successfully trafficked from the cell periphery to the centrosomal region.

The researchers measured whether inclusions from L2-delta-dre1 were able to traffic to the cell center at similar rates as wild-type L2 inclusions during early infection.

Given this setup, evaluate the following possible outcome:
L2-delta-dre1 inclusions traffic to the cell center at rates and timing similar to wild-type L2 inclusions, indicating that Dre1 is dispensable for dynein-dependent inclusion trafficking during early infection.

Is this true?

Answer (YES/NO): YES